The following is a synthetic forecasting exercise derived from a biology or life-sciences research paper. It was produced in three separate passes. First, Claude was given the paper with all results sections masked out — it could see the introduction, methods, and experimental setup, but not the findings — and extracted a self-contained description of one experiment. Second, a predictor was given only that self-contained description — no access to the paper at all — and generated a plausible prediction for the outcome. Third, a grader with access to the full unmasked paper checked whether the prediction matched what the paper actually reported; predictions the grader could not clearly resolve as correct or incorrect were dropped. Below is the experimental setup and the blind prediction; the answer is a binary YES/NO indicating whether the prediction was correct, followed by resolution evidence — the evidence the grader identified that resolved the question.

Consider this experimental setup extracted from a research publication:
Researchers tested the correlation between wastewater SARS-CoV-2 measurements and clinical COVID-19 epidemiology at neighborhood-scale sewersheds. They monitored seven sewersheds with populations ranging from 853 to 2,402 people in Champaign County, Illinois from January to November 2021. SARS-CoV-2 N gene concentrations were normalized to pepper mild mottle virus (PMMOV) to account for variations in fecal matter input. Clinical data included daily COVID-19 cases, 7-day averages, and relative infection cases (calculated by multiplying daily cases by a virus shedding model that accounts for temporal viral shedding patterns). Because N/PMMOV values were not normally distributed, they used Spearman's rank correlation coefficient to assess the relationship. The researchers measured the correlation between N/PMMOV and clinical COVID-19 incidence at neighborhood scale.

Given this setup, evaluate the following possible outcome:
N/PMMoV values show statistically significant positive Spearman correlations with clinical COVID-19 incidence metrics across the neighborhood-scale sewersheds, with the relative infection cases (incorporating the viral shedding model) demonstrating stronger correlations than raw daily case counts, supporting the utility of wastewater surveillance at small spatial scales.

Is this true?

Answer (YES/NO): NO